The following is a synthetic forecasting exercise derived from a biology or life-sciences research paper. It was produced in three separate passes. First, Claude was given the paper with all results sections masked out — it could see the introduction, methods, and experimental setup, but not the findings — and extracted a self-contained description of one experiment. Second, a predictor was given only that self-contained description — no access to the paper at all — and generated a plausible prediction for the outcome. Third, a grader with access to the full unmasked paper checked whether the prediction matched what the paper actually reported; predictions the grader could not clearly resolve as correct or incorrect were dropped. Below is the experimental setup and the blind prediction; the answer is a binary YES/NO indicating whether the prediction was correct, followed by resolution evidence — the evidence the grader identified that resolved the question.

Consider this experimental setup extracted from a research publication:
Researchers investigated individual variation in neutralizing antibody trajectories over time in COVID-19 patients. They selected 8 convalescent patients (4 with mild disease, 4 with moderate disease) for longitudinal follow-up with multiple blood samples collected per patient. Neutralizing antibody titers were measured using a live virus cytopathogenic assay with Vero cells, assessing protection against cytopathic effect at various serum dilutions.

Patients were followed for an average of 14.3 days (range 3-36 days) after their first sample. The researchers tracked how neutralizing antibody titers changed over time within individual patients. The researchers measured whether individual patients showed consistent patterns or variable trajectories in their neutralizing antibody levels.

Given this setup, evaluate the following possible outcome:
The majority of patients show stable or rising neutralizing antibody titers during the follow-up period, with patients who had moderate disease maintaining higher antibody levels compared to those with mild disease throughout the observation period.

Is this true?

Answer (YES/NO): NO